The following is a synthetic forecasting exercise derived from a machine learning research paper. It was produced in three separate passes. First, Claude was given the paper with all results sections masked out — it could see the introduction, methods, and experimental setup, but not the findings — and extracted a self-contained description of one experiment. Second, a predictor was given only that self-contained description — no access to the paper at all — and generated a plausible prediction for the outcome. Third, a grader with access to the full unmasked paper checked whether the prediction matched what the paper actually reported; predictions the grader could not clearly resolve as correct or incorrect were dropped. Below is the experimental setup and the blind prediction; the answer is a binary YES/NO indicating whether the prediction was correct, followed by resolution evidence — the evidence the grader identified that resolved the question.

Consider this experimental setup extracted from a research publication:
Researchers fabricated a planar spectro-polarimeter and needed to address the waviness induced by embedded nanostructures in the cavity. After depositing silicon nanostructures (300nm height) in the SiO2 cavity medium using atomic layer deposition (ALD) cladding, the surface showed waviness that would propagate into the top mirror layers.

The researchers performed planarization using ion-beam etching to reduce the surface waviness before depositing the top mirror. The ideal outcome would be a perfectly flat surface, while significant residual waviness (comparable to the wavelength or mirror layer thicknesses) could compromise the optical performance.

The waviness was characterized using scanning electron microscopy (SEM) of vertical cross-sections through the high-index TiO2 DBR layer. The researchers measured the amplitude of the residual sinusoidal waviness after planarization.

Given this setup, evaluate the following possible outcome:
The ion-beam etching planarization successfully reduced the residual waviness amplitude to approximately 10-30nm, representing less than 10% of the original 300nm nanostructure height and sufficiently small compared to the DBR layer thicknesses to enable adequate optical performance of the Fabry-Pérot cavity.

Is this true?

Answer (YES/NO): YES